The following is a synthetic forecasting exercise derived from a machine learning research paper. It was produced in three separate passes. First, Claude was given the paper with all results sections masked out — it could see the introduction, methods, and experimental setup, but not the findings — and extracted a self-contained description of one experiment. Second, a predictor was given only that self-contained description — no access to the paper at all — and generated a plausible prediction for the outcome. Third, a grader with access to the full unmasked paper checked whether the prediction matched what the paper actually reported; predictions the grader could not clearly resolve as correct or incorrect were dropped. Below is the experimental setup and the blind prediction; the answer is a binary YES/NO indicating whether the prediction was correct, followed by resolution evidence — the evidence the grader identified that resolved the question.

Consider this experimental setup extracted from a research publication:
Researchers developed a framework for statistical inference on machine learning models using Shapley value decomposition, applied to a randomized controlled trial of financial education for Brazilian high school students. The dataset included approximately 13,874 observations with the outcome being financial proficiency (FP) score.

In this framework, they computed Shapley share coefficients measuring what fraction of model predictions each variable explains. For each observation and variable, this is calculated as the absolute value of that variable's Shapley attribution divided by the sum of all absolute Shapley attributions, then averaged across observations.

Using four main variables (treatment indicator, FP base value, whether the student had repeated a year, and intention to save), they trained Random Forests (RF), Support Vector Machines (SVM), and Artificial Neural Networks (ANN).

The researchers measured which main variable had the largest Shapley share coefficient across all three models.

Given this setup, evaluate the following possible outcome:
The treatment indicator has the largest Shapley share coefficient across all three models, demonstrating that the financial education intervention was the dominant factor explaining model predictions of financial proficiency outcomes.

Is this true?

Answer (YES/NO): NO